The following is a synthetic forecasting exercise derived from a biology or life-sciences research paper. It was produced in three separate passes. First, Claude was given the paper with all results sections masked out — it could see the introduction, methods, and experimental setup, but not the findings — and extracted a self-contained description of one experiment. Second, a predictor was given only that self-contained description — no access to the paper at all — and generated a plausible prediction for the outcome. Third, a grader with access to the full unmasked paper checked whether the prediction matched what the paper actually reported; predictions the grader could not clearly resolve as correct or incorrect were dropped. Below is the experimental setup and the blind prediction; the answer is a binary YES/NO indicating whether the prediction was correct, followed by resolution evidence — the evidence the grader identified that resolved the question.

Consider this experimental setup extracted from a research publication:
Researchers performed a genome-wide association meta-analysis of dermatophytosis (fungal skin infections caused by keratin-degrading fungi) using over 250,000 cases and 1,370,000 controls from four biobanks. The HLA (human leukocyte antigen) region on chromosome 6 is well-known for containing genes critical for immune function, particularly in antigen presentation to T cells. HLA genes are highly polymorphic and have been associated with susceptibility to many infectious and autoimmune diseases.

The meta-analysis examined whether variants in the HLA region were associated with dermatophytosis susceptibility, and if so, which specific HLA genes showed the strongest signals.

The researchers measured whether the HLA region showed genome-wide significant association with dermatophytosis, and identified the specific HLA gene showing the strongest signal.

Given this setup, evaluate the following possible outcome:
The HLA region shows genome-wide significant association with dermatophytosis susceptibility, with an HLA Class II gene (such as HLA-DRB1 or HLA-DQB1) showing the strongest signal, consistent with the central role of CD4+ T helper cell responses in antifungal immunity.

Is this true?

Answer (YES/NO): YES